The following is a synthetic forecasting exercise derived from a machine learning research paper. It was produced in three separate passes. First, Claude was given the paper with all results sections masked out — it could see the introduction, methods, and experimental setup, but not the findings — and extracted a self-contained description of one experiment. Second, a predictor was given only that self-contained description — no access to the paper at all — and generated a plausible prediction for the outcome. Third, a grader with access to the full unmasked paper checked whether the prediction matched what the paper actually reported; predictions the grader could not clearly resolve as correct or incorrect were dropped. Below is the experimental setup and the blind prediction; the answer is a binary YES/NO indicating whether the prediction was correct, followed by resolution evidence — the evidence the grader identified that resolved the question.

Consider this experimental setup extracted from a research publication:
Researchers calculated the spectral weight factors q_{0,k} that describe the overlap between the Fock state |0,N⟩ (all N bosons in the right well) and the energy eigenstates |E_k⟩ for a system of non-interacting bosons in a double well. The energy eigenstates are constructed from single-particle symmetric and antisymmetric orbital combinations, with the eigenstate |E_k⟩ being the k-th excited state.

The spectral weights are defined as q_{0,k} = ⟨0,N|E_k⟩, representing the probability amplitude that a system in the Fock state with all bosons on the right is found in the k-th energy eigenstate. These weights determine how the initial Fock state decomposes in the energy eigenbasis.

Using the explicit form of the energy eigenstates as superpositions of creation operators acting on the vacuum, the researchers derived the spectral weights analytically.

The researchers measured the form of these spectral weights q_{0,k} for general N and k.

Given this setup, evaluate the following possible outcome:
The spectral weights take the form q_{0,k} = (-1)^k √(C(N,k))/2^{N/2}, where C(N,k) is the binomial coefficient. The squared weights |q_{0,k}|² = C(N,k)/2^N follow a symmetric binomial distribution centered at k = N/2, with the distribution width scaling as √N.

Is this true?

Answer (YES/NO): NO